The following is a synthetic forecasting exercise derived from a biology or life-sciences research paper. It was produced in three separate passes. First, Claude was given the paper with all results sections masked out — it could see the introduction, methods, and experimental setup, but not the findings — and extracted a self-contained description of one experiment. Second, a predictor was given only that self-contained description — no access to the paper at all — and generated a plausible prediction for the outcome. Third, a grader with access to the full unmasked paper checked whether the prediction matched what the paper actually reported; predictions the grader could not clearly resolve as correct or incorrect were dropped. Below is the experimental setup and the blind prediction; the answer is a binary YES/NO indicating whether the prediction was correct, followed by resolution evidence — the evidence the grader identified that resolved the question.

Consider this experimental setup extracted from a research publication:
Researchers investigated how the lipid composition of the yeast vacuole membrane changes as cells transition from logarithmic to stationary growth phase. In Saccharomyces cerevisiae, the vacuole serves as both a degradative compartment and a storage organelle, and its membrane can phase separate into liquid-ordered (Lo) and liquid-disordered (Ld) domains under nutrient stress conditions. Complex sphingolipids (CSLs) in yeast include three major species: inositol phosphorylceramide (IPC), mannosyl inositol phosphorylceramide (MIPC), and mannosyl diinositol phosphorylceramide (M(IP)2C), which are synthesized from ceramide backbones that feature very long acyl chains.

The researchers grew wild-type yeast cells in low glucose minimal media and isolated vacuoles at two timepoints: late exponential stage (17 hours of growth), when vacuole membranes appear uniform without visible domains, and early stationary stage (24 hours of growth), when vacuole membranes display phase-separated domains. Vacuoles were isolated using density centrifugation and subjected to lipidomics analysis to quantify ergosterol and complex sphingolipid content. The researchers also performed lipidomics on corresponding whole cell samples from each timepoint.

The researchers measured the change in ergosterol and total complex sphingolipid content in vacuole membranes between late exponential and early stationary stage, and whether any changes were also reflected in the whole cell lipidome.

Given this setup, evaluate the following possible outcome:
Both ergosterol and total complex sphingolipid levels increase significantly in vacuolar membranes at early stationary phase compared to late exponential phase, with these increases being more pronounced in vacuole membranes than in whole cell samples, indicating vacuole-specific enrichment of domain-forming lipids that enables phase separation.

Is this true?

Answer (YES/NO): YES